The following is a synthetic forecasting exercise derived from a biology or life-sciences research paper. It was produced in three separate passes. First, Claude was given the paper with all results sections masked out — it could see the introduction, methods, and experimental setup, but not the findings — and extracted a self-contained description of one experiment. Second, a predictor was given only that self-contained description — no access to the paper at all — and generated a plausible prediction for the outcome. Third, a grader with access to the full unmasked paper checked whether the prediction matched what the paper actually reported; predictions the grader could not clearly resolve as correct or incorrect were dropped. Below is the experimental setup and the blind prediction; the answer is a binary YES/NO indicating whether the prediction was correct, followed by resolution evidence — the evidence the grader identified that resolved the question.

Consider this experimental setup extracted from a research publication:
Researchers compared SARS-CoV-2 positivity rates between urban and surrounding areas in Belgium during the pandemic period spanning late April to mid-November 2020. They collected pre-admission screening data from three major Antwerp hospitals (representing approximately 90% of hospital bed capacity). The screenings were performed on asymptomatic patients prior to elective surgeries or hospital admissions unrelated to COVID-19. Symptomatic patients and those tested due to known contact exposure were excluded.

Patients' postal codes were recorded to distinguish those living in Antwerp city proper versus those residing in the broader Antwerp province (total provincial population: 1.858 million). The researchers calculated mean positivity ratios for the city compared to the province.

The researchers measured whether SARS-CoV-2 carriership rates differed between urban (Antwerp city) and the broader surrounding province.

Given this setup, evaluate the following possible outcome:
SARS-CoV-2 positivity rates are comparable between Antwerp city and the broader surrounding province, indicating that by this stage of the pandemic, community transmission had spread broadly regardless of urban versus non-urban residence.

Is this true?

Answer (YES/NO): NO